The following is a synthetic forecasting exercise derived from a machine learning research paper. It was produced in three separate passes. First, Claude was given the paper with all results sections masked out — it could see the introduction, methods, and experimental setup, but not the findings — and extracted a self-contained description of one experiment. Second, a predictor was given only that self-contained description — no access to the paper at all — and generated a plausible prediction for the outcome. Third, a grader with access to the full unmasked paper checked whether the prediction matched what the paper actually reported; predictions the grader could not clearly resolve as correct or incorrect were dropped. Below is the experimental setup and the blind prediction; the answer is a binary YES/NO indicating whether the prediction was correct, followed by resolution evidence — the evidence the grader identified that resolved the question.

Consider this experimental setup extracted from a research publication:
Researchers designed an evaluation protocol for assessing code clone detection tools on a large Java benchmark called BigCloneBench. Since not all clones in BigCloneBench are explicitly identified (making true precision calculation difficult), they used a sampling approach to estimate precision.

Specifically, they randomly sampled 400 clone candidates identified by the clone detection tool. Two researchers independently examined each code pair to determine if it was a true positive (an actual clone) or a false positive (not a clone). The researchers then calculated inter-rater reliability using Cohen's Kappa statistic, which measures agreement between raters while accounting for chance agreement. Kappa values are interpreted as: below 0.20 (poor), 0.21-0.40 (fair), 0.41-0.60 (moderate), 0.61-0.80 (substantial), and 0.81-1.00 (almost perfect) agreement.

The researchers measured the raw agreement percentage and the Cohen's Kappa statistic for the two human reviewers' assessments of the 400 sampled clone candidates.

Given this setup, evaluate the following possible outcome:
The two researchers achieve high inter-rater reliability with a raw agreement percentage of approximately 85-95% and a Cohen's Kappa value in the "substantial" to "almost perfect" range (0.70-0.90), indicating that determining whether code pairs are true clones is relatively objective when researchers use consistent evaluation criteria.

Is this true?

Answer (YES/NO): NO